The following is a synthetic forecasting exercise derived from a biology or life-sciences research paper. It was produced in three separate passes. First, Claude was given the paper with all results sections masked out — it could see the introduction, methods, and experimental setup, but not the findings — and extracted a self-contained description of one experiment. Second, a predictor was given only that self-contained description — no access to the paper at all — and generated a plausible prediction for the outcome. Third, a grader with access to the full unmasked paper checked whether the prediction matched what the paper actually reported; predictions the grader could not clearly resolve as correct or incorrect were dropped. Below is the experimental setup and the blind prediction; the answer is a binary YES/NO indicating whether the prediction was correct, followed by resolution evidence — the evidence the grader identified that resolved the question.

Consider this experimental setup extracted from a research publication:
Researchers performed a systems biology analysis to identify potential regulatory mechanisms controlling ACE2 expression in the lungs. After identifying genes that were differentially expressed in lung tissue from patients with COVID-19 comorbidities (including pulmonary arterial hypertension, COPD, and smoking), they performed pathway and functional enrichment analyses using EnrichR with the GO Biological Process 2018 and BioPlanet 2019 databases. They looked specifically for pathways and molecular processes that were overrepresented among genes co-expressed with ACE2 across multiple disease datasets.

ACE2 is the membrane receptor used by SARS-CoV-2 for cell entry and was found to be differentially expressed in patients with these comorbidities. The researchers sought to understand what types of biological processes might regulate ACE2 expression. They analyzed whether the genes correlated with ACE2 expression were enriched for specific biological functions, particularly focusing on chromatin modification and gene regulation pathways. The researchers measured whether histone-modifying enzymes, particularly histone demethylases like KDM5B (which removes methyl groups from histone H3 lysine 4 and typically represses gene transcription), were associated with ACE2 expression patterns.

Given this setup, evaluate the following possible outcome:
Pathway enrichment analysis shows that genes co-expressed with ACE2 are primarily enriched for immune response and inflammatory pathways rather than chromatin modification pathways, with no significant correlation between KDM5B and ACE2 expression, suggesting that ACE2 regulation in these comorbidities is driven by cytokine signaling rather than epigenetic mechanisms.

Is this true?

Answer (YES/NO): NO